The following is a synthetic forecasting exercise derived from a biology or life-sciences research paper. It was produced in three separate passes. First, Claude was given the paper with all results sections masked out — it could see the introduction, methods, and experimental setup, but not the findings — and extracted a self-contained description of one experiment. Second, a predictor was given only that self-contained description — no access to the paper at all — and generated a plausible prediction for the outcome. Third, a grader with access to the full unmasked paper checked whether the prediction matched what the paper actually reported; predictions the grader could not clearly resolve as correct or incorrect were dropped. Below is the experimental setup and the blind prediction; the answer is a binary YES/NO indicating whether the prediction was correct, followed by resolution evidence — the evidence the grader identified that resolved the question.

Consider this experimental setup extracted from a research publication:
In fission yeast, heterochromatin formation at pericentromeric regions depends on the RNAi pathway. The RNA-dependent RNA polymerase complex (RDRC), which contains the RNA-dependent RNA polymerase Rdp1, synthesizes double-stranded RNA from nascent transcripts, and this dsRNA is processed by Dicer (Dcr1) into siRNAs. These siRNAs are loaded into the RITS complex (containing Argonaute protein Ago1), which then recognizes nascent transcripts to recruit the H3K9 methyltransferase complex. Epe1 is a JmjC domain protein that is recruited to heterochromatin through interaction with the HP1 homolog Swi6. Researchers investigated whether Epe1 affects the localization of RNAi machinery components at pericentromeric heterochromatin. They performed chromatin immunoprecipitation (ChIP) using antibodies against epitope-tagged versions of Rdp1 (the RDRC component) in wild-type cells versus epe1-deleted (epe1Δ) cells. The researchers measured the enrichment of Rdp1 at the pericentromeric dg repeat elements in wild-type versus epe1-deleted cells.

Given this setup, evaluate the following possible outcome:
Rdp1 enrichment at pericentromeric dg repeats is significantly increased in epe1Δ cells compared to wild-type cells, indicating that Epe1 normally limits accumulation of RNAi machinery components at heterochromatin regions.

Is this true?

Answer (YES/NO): NO